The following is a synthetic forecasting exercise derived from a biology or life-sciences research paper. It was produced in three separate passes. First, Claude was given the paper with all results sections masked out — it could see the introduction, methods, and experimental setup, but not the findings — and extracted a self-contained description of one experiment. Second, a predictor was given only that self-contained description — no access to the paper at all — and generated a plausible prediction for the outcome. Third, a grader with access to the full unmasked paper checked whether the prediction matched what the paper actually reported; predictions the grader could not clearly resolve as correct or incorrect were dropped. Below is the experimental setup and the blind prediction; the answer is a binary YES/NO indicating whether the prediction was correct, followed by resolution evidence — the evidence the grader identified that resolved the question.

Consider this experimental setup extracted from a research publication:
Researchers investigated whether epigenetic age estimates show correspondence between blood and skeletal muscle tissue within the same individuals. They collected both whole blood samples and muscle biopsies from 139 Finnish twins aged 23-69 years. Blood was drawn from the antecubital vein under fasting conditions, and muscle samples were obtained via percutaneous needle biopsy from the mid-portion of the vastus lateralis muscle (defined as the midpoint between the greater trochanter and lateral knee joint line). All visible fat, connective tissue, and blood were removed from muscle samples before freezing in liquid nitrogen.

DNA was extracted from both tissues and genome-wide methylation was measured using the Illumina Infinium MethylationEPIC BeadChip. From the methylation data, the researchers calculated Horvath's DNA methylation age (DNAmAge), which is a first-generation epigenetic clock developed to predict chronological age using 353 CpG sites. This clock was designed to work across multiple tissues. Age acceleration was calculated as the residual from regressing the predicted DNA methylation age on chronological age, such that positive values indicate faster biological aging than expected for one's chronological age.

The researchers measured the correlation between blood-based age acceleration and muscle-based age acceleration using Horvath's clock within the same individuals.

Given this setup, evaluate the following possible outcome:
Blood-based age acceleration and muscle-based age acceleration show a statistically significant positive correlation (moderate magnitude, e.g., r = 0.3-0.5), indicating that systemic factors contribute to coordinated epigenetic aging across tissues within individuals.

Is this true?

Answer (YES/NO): NO